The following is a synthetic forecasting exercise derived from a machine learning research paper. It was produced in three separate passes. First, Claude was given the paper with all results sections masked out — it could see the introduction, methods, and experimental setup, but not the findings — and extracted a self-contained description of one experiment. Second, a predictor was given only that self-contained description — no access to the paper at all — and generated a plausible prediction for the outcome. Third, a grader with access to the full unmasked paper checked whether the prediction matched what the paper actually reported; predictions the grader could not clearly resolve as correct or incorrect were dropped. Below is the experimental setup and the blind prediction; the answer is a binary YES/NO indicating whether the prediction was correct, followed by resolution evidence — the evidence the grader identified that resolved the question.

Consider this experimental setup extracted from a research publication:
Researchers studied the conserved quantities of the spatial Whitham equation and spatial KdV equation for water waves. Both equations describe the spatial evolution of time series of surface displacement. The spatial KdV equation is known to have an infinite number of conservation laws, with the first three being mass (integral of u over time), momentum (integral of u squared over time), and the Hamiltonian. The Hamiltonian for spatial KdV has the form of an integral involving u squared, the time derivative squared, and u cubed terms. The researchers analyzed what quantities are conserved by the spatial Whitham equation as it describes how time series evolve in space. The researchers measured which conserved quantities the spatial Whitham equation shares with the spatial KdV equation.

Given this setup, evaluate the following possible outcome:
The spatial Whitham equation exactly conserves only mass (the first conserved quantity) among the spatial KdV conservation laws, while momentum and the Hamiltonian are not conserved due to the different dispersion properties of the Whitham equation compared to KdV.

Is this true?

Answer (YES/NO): NO